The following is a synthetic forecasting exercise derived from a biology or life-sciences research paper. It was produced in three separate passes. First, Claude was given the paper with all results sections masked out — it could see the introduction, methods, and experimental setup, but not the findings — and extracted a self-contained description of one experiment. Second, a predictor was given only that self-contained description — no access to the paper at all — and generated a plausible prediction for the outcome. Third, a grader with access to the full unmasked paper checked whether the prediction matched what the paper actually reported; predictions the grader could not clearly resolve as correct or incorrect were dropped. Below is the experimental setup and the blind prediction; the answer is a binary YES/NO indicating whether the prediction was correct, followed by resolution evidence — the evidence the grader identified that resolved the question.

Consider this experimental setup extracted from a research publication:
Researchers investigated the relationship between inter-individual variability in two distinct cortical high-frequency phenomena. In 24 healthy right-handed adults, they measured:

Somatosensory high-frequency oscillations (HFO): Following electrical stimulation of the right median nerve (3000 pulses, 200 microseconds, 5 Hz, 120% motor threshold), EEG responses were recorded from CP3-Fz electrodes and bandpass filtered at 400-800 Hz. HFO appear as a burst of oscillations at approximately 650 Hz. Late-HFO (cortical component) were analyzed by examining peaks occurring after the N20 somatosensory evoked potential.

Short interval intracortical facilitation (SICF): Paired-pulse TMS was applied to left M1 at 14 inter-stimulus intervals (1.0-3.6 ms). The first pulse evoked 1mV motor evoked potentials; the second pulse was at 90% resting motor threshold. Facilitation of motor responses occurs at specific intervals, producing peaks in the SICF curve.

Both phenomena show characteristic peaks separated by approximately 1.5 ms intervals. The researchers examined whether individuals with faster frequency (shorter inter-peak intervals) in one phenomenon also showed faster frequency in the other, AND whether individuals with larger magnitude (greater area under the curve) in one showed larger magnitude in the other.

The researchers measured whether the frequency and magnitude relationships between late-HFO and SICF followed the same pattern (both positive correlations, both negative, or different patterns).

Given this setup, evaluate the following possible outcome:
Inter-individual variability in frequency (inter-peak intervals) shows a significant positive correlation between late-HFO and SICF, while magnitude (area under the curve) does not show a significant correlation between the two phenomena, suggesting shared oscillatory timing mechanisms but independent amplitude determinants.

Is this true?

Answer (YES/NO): NO